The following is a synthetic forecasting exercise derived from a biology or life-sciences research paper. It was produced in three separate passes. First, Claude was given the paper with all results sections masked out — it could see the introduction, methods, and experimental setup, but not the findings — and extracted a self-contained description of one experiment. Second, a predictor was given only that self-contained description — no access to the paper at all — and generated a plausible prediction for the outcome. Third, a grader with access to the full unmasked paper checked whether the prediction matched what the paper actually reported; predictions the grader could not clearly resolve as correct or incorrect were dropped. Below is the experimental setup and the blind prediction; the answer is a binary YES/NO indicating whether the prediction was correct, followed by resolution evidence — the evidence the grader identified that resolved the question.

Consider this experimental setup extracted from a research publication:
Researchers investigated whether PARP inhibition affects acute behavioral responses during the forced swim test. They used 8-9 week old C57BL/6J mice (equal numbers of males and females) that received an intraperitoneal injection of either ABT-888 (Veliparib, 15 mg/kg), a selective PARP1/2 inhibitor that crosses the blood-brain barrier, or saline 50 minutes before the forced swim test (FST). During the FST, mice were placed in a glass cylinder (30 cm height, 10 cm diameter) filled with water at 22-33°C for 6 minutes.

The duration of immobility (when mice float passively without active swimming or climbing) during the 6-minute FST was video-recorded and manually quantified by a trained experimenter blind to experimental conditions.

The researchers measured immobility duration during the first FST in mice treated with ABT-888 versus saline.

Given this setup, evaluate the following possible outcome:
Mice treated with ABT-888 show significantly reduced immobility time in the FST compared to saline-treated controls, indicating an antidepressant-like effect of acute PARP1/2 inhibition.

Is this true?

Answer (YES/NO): NO